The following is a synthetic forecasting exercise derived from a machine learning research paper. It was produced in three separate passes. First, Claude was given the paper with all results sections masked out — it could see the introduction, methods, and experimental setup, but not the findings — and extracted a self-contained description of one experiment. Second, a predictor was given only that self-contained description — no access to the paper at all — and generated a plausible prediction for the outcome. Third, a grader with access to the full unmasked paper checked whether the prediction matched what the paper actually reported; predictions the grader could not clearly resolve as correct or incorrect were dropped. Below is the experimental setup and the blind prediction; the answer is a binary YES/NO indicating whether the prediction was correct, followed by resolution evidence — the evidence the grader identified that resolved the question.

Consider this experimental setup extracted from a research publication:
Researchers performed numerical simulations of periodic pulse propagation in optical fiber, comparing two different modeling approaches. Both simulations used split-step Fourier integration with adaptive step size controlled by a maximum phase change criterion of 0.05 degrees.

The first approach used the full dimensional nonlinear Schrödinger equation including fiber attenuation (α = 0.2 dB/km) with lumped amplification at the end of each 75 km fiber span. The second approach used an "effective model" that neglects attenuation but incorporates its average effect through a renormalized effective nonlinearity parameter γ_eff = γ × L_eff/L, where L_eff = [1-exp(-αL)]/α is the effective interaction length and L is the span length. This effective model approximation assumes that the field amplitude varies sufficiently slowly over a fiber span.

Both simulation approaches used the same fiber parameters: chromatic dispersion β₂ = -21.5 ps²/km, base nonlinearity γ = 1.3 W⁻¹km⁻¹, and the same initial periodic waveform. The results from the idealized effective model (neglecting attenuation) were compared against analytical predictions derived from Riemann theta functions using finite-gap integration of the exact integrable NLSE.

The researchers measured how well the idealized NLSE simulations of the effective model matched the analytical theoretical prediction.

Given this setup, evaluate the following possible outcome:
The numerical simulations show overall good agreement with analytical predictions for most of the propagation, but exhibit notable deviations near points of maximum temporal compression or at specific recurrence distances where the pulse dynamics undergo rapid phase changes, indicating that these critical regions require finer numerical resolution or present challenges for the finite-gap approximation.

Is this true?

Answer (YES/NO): NO